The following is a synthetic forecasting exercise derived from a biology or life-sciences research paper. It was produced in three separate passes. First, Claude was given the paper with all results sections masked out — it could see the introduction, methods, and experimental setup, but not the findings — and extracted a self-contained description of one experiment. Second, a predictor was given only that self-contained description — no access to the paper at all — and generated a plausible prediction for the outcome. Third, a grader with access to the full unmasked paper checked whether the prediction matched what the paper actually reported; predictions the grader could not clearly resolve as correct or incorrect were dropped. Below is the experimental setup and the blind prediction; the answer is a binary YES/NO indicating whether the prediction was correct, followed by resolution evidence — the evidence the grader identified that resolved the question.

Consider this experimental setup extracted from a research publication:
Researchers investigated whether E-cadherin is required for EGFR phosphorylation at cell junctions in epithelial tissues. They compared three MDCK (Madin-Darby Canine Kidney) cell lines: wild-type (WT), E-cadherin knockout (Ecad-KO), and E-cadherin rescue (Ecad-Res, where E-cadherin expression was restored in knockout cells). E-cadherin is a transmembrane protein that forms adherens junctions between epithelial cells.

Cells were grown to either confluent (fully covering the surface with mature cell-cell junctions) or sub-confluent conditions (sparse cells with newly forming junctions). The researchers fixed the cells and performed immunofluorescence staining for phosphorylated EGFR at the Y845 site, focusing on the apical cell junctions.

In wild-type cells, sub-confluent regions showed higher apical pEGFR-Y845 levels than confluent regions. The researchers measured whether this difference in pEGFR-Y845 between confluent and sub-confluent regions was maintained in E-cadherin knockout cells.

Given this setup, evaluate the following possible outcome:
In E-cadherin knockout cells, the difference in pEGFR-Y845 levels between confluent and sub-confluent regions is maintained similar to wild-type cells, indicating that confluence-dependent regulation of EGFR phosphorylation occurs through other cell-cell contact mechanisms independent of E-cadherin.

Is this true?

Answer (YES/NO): NO